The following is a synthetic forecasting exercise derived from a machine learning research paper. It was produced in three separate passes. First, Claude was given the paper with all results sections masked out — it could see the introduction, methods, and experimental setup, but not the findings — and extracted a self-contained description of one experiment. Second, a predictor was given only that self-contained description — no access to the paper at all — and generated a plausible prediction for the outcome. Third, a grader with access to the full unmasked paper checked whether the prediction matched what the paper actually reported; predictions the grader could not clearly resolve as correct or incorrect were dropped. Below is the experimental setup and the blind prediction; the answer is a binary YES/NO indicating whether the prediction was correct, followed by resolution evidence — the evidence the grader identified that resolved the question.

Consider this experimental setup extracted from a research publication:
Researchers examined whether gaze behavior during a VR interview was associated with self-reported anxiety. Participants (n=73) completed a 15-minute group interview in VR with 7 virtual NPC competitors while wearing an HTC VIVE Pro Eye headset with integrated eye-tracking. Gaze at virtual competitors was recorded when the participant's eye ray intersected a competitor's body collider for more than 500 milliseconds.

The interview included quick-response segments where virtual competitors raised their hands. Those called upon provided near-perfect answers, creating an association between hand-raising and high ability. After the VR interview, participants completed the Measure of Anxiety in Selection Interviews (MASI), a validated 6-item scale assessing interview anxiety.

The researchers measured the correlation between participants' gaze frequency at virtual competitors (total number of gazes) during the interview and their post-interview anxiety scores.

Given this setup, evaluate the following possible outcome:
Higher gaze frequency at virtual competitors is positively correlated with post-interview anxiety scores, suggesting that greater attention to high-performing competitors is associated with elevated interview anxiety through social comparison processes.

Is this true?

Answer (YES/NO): NO